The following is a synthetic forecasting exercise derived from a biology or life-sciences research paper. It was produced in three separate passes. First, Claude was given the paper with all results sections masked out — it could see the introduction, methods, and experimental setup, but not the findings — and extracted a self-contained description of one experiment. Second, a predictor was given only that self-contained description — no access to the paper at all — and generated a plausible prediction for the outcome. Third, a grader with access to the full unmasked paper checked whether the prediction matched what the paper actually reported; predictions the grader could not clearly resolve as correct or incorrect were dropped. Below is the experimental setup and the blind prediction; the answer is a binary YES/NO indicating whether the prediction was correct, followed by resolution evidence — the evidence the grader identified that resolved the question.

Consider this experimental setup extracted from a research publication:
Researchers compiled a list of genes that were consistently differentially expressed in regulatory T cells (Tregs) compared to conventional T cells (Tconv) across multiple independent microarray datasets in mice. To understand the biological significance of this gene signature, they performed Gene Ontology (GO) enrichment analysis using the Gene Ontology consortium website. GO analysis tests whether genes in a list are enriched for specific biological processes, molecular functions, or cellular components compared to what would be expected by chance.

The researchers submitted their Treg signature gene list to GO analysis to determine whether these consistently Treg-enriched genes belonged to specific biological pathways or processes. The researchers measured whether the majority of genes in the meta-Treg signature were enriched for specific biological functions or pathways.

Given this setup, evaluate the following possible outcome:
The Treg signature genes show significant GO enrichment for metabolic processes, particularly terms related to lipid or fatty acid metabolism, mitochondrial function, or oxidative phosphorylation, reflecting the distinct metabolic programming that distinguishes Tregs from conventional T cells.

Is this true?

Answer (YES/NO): NO